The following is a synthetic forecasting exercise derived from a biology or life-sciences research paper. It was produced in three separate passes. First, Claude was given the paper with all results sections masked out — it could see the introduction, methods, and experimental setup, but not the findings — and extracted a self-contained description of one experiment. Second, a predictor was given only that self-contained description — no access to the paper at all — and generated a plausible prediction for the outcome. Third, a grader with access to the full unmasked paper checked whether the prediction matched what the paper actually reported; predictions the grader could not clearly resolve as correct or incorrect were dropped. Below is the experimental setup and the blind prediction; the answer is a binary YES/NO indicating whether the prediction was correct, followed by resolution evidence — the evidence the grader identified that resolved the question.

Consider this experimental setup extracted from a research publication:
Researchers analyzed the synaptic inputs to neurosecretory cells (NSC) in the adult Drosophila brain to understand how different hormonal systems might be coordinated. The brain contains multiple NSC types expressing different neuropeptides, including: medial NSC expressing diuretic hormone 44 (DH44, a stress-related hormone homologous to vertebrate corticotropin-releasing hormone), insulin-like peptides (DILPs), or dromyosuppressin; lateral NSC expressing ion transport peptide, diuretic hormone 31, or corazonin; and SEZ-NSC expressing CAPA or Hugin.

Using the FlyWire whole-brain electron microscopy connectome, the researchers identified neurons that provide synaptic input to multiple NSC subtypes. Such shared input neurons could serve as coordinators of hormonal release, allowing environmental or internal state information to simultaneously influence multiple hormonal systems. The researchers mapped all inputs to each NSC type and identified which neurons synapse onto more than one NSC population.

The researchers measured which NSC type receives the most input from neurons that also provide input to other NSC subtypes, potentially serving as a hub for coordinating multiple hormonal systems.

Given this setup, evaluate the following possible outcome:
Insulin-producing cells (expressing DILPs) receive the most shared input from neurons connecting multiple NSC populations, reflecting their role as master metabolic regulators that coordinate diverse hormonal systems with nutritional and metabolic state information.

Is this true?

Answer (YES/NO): NO